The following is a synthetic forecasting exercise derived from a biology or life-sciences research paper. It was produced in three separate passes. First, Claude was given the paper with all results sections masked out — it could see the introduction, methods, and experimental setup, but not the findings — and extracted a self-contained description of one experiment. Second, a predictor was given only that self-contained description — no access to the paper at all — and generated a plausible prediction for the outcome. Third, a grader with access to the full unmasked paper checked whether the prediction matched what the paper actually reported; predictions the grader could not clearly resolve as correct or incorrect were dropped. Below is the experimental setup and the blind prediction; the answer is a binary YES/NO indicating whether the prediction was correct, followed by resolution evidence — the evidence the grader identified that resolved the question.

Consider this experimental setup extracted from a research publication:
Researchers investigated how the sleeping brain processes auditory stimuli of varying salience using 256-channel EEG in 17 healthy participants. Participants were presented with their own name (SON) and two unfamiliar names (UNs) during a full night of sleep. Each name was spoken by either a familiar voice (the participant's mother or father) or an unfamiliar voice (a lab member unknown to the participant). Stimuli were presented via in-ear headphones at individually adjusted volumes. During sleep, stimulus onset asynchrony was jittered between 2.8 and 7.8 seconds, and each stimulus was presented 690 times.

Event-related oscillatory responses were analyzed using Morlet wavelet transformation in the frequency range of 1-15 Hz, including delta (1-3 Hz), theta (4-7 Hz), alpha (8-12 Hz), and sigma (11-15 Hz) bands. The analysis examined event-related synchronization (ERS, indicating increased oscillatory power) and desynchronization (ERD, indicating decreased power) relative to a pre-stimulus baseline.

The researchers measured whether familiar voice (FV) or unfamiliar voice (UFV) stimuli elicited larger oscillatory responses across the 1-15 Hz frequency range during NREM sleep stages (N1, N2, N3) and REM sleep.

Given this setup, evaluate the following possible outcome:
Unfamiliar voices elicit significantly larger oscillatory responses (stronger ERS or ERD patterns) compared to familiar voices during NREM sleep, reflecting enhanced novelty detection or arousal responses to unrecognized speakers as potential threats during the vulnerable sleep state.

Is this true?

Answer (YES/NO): YES